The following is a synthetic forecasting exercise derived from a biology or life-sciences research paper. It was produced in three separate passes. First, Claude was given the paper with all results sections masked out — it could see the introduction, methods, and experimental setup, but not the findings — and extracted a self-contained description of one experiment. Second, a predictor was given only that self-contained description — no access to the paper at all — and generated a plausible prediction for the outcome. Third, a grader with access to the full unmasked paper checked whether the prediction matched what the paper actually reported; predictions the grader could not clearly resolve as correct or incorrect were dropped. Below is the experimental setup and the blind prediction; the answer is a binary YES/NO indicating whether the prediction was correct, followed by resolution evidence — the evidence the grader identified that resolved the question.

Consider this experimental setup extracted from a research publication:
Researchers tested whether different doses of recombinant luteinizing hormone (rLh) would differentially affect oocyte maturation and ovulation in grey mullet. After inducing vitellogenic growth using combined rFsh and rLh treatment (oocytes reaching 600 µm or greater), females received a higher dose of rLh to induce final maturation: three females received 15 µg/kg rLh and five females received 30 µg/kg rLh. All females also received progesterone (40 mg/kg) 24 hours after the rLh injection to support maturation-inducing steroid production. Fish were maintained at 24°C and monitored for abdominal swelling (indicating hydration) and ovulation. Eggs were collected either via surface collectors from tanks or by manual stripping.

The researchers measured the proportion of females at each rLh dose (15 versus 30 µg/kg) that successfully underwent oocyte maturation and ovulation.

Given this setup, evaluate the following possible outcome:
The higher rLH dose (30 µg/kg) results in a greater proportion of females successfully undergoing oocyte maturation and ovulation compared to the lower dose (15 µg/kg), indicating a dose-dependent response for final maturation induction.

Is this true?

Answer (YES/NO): YES